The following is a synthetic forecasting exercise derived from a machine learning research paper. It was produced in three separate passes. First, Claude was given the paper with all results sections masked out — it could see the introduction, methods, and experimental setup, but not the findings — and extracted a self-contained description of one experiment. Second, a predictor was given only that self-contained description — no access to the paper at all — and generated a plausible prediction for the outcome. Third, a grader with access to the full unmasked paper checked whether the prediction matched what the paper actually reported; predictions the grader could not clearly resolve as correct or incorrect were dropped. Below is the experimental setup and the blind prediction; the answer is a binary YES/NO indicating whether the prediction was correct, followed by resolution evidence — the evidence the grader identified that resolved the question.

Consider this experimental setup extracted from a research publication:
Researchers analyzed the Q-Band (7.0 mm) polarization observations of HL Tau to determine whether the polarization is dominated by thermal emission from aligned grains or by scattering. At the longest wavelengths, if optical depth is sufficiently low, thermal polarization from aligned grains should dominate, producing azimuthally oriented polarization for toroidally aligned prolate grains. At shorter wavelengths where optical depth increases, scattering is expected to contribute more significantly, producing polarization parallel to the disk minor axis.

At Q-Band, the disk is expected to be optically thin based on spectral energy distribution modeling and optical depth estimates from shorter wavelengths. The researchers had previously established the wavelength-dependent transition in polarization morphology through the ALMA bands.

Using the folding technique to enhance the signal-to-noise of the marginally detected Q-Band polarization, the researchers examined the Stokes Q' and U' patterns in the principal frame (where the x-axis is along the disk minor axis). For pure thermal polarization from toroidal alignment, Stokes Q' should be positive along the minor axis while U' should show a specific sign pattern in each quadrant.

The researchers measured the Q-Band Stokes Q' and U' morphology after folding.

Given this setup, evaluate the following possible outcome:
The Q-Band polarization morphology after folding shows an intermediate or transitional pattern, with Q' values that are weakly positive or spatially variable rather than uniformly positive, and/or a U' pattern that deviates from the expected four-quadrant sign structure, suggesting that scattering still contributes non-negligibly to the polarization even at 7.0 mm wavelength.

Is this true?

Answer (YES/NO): NO